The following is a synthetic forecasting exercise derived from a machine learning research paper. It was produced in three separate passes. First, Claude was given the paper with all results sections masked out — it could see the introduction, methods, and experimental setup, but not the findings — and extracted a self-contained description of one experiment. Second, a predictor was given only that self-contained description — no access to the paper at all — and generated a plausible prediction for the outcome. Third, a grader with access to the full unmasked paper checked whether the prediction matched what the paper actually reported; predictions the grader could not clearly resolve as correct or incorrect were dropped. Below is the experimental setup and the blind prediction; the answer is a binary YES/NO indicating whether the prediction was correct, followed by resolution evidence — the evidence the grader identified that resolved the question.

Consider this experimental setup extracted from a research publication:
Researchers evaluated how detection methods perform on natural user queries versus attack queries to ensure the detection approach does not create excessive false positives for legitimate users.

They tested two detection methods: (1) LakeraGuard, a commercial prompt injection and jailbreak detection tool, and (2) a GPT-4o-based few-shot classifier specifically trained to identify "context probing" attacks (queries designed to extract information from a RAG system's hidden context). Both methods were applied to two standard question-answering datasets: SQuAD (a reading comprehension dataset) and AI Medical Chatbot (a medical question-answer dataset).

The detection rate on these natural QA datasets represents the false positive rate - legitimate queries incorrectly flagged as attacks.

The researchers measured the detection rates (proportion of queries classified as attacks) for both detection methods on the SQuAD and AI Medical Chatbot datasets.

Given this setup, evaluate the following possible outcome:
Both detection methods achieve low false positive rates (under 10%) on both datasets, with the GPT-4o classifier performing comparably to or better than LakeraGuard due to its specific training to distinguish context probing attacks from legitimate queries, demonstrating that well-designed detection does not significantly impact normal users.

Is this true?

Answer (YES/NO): NO